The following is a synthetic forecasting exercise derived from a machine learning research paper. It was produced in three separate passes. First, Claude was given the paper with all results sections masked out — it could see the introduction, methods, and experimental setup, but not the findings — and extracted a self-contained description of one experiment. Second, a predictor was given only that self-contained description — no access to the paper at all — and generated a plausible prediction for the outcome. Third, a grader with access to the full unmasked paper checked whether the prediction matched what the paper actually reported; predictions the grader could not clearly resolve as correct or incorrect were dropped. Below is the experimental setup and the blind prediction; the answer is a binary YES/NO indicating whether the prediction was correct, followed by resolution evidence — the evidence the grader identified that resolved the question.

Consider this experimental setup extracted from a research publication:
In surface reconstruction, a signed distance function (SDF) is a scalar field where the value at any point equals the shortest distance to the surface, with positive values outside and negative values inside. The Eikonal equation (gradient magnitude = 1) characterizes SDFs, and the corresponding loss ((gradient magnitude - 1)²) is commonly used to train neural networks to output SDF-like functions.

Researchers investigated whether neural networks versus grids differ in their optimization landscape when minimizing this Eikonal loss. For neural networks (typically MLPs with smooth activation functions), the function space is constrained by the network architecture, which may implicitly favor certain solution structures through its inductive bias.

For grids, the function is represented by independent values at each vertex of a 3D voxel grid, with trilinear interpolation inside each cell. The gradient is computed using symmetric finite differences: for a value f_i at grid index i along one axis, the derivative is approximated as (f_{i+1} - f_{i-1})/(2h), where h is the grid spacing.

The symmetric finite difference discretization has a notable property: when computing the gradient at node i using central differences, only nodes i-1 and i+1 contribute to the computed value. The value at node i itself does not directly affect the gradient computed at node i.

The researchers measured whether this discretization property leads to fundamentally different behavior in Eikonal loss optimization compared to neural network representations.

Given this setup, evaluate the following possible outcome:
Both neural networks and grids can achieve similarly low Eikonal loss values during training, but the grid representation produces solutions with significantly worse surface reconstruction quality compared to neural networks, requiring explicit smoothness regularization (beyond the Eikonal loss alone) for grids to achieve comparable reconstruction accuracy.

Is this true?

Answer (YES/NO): YES